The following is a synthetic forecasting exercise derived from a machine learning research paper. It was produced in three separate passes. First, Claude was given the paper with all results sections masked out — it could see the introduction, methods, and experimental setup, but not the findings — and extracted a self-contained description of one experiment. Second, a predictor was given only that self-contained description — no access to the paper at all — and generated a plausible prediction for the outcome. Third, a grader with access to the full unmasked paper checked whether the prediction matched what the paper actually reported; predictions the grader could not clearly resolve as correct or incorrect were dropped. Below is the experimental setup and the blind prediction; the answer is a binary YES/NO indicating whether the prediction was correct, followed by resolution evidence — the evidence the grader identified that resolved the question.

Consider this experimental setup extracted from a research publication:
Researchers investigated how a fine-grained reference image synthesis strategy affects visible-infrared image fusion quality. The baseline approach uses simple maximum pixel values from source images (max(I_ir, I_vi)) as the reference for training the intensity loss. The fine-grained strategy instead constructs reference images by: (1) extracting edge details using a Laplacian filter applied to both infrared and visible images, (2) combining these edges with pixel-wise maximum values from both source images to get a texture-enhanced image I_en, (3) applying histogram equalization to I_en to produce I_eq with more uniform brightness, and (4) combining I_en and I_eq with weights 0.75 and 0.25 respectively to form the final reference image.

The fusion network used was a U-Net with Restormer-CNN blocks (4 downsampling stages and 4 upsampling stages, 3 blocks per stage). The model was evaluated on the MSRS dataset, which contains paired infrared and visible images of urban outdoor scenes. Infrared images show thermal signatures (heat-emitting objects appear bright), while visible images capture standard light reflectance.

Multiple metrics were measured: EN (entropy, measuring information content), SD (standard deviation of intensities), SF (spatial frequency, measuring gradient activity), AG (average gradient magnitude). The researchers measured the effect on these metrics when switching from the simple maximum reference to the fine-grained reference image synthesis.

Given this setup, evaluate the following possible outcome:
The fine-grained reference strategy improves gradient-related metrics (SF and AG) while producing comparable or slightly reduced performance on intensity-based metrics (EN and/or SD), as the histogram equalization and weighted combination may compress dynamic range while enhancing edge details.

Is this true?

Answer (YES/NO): NO